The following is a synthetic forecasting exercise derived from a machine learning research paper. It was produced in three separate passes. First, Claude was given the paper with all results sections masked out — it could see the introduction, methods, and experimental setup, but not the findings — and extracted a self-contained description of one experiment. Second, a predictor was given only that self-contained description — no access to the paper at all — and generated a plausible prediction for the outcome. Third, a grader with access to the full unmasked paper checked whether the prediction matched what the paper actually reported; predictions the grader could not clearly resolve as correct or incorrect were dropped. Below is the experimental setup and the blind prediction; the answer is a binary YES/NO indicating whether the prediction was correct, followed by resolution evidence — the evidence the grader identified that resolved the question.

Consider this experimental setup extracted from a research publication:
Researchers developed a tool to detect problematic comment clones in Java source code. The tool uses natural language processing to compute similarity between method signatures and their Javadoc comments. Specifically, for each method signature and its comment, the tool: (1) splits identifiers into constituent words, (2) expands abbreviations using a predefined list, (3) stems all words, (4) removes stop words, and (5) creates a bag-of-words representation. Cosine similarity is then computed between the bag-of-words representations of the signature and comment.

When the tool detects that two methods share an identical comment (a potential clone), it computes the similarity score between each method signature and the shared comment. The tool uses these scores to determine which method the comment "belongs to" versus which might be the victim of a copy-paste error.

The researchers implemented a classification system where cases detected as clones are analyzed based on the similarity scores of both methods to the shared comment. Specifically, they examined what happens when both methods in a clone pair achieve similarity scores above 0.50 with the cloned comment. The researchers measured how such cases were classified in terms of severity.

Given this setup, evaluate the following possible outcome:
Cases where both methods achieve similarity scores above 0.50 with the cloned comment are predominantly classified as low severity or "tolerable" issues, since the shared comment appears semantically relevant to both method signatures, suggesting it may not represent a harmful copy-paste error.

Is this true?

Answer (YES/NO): YES